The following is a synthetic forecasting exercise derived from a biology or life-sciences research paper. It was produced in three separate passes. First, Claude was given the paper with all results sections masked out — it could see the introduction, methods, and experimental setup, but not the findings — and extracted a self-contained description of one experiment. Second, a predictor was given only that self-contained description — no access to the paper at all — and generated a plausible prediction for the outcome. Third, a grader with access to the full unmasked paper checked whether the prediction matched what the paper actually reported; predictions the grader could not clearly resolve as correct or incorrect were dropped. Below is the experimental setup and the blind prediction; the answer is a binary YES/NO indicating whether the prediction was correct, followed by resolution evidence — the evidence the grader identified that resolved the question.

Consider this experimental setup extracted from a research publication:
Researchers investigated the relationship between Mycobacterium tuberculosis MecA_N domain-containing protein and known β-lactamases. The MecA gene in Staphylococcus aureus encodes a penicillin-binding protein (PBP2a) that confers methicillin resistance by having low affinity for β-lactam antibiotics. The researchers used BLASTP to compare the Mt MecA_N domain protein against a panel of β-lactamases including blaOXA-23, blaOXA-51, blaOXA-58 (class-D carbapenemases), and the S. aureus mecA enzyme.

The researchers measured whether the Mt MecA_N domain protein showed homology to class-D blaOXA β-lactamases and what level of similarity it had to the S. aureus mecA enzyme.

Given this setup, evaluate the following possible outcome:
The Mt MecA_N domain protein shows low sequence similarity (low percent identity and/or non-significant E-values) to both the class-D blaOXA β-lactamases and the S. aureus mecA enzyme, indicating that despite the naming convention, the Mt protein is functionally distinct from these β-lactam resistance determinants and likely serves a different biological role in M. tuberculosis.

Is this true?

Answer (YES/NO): NO